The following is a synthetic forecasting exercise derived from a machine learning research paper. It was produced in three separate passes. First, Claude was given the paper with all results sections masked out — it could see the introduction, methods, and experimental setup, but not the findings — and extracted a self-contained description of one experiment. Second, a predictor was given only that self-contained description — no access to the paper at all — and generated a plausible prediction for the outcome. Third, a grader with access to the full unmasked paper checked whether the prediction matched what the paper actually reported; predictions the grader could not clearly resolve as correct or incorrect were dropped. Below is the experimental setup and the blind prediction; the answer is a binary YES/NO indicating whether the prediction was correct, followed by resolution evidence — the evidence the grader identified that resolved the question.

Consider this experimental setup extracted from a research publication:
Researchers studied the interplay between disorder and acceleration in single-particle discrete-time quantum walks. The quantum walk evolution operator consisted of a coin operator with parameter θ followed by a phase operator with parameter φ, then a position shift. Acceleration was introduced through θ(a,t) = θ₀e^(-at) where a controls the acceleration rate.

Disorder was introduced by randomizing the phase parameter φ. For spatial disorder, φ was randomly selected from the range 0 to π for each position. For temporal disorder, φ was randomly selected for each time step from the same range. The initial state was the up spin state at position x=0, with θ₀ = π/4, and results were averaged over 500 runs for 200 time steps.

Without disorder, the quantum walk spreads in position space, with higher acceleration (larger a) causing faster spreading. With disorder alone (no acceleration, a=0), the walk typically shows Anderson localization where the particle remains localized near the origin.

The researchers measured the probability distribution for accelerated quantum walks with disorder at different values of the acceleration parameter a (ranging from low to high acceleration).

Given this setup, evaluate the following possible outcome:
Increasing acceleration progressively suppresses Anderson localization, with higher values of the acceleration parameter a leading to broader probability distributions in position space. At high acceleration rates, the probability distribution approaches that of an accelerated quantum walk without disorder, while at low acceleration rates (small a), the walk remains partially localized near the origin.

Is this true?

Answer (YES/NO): YES